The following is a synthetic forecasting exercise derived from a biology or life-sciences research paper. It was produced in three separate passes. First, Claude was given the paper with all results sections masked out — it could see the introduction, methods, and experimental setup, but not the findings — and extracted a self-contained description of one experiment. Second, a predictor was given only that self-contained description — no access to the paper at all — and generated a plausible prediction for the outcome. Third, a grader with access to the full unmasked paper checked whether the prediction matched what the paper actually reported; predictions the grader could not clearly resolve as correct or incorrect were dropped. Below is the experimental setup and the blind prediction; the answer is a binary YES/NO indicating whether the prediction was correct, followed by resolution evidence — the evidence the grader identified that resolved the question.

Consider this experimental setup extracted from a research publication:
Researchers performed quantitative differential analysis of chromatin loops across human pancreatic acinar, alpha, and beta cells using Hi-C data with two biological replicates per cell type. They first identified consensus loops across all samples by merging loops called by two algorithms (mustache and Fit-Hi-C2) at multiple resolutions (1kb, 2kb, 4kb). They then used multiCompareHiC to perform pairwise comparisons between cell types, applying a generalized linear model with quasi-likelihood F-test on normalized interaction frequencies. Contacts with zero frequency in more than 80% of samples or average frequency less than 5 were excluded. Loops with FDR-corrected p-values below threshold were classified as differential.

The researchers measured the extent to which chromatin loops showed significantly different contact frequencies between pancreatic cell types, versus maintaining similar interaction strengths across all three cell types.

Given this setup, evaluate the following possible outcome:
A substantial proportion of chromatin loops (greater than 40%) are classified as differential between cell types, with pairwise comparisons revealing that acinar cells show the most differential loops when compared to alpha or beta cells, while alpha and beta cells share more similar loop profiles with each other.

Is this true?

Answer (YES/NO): NO